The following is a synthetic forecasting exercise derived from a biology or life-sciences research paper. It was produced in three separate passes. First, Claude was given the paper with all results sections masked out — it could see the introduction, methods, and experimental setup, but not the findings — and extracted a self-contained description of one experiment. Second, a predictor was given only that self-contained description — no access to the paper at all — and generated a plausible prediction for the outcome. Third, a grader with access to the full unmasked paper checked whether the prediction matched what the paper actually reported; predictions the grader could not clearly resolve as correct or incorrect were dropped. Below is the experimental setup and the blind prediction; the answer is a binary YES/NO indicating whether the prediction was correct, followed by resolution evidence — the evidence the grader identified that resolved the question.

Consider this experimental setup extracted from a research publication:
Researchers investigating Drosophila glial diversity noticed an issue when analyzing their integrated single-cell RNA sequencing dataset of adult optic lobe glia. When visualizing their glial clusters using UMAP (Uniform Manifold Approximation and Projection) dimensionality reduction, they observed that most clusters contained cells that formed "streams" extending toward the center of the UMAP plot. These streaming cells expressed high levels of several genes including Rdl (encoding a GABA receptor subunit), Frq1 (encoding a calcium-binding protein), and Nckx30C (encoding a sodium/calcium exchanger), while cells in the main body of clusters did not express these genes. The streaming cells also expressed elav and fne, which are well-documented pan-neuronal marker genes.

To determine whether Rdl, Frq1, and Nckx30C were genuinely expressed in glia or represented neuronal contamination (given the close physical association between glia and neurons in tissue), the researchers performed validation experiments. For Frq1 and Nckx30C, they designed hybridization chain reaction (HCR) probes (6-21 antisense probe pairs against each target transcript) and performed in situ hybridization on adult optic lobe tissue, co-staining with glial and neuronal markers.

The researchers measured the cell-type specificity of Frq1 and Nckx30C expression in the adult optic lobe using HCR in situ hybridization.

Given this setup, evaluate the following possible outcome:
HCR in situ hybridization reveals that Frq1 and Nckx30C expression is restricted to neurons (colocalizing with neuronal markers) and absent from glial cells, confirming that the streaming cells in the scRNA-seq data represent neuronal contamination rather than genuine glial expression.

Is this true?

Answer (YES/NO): YES